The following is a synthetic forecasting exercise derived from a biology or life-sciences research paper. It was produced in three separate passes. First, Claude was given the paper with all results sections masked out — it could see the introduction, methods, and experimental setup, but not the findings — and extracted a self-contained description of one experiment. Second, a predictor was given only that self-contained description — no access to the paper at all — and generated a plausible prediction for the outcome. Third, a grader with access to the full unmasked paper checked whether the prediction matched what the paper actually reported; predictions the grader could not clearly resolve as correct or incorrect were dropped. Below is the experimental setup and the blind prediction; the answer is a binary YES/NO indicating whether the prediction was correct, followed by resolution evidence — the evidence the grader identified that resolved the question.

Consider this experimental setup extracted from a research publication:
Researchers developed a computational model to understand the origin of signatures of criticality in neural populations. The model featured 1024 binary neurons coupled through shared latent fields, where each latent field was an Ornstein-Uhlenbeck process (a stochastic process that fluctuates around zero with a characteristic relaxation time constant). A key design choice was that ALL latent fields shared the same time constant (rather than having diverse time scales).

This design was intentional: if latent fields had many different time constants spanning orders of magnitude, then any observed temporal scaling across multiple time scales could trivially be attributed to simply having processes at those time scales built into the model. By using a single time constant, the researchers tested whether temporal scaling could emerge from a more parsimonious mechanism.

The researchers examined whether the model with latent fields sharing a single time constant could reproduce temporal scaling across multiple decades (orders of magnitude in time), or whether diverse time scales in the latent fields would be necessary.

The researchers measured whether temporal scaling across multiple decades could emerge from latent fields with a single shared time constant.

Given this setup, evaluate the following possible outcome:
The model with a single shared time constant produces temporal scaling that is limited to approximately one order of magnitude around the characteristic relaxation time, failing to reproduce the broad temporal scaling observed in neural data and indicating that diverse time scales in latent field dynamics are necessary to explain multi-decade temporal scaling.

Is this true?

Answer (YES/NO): NO